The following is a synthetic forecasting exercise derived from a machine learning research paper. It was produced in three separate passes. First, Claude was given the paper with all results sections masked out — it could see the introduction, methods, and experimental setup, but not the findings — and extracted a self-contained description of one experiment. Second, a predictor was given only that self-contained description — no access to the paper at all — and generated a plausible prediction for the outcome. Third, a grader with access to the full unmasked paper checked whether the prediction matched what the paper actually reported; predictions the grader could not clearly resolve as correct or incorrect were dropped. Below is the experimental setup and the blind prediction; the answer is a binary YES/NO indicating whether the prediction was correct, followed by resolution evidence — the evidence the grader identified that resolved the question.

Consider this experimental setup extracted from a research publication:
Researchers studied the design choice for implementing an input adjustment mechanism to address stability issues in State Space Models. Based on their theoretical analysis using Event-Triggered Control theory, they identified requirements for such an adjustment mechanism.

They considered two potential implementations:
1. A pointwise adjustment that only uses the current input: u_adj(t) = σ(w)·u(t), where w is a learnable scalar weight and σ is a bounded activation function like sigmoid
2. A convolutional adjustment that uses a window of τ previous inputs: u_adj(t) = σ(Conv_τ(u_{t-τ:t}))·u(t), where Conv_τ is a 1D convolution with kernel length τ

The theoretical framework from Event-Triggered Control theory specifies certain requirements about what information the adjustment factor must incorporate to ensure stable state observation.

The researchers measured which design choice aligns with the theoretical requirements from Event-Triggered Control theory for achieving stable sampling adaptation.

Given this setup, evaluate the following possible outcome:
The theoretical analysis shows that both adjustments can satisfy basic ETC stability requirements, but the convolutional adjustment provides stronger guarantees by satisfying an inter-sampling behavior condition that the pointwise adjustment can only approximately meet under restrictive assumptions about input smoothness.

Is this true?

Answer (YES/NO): NO